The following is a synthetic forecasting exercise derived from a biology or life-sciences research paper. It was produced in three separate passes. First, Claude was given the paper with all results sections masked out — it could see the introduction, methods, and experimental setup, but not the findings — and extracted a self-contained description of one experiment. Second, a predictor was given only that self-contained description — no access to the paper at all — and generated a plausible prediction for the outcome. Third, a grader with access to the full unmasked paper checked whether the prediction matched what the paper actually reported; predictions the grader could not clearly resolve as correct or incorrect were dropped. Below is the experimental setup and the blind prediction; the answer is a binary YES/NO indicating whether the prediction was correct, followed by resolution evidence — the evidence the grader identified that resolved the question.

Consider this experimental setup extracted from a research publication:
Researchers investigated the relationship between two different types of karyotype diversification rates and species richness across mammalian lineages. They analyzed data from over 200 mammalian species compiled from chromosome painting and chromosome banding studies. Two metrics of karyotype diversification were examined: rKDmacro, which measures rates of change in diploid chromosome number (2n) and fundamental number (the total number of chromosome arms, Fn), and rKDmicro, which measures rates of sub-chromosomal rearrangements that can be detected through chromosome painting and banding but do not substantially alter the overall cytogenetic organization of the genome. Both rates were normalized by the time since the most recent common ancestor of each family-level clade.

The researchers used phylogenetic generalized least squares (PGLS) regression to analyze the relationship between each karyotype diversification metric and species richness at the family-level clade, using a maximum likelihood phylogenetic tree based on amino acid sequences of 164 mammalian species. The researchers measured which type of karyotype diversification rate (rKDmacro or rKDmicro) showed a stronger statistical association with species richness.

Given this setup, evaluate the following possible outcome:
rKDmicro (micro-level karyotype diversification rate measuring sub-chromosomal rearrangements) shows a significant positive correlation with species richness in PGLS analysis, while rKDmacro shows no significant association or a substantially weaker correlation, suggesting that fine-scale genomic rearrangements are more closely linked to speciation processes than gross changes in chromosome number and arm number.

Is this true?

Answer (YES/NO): NO